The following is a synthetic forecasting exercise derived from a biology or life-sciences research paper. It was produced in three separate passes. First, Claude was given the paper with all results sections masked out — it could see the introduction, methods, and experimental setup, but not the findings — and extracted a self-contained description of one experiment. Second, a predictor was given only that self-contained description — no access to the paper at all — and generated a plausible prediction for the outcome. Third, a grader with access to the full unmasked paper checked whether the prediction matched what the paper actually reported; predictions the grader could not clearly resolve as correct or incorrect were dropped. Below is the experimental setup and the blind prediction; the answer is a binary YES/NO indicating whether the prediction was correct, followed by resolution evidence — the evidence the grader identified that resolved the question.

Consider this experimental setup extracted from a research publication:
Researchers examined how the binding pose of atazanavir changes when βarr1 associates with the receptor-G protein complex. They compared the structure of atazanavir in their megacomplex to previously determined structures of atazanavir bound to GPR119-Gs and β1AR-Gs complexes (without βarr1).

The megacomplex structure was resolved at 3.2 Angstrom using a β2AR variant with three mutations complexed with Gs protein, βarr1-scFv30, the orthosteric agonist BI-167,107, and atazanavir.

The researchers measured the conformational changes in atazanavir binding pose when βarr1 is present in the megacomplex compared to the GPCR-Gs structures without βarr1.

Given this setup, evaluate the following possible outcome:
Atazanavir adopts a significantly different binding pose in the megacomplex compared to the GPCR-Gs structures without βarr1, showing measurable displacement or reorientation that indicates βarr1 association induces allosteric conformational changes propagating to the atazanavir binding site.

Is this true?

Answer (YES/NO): NO